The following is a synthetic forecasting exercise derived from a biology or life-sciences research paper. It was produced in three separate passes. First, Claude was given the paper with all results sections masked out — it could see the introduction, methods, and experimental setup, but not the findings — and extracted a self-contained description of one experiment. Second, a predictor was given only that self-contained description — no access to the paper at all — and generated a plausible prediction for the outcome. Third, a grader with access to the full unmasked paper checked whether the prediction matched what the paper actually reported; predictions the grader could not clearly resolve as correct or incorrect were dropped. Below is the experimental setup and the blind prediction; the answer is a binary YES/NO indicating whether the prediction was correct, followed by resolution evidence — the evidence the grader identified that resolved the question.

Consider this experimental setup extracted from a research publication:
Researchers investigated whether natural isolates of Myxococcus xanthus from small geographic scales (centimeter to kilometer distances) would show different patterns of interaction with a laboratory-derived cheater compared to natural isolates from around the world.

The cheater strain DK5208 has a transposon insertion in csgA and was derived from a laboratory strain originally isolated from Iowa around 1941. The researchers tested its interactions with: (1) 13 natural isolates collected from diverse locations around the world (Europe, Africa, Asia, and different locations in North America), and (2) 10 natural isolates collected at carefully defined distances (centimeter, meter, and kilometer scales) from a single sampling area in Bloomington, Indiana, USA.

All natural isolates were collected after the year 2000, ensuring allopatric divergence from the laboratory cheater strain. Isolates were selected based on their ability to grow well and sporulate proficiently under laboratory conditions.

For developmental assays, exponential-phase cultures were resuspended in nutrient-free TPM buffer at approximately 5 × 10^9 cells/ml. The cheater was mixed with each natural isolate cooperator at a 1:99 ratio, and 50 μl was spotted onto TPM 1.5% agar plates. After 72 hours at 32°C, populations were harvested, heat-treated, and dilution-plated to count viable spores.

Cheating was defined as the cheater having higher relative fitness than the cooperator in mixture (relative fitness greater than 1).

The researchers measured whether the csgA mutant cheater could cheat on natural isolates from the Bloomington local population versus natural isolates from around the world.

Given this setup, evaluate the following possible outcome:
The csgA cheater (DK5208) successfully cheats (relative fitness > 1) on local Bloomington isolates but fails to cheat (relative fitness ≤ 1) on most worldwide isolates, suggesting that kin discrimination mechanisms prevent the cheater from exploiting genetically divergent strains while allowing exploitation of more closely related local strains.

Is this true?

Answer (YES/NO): NO